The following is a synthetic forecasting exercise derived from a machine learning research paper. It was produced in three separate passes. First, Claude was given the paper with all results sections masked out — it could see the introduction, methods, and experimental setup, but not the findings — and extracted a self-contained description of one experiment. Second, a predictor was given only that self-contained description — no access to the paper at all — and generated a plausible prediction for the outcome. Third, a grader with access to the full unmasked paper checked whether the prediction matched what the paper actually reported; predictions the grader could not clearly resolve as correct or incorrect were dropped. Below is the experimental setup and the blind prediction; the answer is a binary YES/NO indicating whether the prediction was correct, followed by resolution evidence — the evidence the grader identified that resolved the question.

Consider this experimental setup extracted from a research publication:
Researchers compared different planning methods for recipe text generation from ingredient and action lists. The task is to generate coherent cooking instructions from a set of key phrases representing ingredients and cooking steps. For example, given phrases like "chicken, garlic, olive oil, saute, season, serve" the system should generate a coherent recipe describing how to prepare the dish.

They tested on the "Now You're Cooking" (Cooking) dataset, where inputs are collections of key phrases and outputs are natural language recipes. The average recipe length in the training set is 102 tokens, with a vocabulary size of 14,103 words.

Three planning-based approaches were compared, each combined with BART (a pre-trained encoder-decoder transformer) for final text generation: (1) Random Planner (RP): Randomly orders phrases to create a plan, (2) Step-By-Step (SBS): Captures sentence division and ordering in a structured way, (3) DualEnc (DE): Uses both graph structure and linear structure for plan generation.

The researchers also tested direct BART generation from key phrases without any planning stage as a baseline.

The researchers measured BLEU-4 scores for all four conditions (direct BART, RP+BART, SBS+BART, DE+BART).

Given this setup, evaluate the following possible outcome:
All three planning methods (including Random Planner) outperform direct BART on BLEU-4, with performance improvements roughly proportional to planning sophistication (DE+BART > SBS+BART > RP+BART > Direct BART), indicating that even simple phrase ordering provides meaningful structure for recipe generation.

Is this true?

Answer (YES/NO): NO